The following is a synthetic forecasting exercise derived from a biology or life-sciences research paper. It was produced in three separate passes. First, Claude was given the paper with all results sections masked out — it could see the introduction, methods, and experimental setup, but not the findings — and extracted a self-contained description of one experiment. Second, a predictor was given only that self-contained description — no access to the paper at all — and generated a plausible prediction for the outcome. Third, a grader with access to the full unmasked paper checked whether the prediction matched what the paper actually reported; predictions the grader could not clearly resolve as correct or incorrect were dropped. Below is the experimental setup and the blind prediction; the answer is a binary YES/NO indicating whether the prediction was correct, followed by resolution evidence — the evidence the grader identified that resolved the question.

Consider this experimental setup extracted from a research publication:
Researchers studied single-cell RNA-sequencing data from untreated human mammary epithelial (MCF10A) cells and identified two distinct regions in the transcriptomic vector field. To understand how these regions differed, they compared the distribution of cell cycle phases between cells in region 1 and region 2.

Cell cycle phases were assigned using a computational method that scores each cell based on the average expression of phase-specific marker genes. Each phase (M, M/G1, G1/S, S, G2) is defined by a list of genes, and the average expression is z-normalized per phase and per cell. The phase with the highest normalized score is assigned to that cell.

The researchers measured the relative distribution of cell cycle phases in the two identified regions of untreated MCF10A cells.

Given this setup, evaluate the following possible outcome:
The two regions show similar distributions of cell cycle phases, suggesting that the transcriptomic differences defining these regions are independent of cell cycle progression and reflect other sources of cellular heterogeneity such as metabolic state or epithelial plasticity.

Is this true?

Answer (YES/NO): NO